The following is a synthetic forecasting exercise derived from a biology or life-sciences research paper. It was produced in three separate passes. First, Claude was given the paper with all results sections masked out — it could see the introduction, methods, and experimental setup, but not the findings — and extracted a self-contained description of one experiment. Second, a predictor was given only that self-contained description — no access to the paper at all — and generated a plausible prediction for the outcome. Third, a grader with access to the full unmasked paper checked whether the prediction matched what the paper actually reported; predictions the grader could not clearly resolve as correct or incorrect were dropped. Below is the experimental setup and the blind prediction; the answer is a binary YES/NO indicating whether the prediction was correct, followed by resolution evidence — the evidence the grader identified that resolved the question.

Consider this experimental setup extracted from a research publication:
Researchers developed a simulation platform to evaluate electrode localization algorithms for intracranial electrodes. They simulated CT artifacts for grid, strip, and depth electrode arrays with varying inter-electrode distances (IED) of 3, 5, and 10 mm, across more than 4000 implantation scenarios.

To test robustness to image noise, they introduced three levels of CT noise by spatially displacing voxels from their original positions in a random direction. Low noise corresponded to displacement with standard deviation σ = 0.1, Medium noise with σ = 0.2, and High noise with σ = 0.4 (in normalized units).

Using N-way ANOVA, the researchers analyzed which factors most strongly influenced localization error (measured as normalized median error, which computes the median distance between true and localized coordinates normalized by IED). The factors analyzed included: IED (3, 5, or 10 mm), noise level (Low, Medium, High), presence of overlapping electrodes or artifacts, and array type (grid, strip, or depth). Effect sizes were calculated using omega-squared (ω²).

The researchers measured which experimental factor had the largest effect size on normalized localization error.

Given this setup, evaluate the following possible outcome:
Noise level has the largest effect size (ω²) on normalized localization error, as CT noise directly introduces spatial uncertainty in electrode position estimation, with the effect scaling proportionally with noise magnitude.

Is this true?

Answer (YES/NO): NO